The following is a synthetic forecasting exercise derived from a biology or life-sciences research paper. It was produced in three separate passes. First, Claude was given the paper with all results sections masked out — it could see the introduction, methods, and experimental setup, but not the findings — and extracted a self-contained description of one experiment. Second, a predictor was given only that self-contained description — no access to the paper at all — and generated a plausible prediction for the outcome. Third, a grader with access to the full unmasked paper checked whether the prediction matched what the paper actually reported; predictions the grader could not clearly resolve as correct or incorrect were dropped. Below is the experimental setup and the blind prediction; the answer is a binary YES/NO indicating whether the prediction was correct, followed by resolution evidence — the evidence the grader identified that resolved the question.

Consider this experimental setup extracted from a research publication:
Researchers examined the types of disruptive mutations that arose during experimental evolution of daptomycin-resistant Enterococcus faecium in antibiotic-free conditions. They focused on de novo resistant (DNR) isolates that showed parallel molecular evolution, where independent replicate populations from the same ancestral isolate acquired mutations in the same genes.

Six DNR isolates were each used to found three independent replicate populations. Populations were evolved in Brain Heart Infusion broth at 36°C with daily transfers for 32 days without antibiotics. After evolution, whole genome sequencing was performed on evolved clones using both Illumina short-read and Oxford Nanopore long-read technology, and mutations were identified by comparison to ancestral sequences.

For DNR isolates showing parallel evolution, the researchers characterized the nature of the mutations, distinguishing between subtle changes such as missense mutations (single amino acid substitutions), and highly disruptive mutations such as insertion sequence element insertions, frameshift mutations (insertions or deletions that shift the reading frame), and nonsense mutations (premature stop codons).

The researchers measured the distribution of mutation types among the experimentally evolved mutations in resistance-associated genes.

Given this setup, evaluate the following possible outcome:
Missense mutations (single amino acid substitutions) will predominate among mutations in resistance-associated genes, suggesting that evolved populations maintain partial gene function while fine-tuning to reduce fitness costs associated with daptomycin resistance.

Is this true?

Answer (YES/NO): NO